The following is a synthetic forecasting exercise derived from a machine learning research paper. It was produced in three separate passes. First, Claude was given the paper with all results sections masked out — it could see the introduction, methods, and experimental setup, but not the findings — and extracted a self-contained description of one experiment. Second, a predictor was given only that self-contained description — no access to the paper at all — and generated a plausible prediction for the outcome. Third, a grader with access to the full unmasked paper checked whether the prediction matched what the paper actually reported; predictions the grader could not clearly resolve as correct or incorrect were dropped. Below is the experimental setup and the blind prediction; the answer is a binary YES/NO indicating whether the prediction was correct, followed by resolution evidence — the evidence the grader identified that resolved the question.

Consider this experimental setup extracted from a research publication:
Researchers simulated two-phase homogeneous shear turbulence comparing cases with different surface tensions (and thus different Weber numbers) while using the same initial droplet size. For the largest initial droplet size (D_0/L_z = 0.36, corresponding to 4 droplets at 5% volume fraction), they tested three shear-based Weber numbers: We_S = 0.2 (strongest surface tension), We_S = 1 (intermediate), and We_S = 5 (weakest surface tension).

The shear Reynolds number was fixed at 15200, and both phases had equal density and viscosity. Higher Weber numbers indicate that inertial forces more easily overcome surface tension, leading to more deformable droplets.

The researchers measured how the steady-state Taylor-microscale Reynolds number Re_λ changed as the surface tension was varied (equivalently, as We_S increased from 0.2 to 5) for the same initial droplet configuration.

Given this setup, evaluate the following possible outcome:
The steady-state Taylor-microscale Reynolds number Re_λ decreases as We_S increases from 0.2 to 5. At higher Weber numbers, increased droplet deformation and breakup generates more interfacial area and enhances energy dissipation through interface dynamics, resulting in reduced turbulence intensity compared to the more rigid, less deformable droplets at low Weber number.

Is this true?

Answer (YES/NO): NO